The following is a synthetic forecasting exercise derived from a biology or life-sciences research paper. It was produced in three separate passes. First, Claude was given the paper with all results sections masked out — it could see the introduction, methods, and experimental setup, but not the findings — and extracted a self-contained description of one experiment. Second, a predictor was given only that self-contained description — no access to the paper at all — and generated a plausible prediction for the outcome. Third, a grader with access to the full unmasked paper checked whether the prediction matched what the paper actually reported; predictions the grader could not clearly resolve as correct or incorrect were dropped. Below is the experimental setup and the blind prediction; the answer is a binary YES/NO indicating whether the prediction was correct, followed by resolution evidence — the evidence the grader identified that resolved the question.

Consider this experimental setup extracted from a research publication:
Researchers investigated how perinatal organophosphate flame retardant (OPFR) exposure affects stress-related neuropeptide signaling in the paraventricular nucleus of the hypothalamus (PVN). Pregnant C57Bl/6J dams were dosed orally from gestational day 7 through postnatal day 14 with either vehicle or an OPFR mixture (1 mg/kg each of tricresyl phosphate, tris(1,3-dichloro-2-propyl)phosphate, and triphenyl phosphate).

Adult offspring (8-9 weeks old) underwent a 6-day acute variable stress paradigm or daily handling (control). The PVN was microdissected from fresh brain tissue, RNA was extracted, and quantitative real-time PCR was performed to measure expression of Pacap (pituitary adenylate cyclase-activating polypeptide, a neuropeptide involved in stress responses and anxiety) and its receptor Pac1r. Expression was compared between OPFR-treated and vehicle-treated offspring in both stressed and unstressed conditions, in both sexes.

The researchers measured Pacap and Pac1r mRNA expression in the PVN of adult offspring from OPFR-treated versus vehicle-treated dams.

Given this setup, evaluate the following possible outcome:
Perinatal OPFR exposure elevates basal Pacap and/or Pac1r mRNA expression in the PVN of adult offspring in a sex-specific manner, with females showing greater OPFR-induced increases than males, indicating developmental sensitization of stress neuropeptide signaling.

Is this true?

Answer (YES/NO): NO